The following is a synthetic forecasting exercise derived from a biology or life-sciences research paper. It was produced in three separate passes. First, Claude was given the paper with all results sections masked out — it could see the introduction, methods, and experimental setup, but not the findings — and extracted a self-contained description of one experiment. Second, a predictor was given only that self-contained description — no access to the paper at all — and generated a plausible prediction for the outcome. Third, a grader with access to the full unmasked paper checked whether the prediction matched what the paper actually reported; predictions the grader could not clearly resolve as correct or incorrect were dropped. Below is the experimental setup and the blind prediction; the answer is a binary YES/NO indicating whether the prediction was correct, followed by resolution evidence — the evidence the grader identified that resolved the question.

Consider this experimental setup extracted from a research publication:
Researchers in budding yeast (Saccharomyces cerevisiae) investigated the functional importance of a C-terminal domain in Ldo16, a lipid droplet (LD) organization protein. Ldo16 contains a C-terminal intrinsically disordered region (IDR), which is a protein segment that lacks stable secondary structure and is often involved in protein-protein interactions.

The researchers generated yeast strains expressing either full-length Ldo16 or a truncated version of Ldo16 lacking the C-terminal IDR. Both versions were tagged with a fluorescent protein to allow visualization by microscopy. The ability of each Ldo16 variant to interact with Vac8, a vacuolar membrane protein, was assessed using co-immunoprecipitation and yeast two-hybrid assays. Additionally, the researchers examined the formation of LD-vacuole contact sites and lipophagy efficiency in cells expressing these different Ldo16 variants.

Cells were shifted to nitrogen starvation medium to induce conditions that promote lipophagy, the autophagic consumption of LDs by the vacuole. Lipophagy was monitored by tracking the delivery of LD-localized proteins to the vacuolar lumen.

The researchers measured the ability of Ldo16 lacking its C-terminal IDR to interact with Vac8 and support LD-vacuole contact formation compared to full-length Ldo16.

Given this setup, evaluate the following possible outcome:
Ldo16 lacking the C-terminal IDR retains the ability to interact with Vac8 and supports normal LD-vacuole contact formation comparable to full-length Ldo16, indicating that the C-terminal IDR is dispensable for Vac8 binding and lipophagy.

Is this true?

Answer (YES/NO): NO